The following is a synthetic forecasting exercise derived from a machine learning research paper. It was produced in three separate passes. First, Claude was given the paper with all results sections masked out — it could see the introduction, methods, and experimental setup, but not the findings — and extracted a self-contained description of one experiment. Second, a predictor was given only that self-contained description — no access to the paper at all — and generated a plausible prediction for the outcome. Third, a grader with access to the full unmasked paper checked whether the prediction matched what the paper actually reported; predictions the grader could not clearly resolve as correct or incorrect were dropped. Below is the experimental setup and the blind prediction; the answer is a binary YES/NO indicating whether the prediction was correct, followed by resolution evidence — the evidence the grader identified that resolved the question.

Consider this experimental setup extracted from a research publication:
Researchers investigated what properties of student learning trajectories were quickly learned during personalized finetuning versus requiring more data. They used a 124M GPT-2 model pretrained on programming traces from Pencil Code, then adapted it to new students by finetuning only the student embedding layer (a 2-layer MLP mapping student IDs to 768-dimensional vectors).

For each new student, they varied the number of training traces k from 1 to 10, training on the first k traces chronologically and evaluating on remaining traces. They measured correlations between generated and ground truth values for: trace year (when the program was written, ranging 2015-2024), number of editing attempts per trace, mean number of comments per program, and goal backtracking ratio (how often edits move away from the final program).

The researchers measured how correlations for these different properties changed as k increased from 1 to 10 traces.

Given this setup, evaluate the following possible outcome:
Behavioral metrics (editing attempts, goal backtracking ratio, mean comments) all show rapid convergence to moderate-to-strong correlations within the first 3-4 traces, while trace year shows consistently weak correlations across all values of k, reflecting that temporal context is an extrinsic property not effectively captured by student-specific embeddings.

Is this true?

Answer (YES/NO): NO